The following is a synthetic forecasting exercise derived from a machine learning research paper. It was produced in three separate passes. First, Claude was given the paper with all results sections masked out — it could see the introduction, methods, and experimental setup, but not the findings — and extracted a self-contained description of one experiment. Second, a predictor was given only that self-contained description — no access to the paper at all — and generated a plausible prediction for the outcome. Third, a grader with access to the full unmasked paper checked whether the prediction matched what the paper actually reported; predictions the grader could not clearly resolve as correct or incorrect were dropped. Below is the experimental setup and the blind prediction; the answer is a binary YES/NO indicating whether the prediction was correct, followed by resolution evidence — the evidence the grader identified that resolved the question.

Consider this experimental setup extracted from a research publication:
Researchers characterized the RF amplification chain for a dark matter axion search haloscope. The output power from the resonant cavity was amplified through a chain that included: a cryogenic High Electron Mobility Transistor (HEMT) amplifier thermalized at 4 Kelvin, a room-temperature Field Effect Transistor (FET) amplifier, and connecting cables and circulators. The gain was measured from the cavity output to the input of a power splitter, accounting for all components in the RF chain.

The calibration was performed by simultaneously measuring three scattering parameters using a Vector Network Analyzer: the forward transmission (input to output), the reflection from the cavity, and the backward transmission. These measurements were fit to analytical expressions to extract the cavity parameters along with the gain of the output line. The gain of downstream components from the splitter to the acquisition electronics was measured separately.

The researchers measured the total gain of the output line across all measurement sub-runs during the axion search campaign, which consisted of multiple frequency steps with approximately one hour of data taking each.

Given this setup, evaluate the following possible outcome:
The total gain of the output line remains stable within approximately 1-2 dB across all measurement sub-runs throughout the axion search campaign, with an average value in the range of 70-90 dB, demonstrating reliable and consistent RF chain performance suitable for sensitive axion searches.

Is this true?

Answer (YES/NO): YES